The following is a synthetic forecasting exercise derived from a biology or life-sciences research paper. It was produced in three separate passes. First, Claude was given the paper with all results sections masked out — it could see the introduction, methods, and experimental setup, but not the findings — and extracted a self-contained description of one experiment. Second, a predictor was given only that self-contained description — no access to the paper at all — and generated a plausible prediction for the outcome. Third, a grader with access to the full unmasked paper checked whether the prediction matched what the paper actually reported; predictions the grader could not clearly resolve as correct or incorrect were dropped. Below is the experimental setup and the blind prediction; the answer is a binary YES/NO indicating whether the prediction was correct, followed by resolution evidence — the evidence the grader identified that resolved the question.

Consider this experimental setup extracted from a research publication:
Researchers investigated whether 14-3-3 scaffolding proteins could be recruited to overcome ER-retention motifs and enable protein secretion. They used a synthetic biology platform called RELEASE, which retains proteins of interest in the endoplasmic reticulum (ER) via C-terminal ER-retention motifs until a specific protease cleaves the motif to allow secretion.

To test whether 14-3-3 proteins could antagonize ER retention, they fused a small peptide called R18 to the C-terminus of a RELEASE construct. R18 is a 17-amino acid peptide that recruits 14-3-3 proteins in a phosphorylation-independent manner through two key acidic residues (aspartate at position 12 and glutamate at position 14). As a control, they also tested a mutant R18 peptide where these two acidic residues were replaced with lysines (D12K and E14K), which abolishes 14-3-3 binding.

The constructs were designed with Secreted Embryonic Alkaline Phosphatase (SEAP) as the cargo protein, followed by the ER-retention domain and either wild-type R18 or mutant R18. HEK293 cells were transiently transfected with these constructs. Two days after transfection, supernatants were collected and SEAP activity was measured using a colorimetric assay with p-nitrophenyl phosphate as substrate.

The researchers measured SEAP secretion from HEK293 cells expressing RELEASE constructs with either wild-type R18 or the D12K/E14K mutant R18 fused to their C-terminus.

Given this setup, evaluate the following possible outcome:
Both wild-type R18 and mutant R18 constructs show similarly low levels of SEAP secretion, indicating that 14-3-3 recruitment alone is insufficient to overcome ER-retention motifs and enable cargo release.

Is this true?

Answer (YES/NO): NO